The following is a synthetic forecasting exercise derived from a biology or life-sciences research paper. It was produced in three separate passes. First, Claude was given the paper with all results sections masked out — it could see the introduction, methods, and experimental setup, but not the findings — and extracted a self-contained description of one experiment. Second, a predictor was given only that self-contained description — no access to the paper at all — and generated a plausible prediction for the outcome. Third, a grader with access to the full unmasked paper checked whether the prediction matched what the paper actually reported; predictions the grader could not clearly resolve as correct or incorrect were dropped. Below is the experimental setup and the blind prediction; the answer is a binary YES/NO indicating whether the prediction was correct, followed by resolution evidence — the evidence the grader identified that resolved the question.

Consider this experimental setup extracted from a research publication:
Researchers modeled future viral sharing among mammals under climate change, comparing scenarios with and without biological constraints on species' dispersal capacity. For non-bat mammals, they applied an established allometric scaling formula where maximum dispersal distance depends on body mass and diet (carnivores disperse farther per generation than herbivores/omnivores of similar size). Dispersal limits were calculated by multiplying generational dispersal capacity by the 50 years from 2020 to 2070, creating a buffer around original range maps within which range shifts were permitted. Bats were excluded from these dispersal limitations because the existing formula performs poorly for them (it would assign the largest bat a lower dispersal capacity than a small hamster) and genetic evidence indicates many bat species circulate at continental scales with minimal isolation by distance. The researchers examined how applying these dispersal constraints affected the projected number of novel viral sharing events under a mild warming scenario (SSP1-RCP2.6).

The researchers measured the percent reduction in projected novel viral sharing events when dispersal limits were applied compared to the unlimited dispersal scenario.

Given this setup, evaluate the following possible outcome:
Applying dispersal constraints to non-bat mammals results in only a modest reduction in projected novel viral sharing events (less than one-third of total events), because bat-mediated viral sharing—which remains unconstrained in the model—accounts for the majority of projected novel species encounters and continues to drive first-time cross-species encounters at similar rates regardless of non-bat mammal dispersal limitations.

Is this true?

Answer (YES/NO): NO